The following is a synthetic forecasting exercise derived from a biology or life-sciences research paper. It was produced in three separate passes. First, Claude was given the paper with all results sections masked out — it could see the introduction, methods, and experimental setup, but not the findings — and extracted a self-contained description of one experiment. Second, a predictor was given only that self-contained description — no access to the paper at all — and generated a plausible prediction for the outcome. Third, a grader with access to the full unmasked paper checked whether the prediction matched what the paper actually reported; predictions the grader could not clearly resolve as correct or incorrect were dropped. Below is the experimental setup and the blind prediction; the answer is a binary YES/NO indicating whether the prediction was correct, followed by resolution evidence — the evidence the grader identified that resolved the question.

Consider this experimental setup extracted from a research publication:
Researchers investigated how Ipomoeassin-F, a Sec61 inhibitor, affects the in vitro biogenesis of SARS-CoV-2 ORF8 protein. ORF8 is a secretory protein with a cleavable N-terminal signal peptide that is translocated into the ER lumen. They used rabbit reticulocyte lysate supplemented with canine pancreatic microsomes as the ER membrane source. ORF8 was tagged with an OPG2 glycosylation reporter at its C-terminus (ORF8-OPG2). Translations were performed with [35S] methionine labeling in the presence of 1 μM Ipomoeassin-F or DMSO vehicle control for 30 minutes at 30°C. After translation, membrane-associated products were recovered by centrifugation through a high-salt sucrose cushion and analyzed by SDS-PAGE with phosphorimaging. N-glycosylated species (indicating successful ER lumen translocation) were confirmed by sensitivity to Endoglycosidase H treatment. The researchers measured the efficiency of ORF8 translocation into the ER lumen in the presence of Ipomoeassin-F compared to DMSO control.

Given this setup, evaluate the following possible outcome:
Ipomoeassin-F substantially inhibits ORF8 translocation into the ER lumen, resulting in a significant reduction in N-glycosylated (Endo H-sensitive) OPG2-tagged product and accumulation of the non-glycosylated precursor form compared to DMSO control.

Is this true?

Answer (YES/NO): YES